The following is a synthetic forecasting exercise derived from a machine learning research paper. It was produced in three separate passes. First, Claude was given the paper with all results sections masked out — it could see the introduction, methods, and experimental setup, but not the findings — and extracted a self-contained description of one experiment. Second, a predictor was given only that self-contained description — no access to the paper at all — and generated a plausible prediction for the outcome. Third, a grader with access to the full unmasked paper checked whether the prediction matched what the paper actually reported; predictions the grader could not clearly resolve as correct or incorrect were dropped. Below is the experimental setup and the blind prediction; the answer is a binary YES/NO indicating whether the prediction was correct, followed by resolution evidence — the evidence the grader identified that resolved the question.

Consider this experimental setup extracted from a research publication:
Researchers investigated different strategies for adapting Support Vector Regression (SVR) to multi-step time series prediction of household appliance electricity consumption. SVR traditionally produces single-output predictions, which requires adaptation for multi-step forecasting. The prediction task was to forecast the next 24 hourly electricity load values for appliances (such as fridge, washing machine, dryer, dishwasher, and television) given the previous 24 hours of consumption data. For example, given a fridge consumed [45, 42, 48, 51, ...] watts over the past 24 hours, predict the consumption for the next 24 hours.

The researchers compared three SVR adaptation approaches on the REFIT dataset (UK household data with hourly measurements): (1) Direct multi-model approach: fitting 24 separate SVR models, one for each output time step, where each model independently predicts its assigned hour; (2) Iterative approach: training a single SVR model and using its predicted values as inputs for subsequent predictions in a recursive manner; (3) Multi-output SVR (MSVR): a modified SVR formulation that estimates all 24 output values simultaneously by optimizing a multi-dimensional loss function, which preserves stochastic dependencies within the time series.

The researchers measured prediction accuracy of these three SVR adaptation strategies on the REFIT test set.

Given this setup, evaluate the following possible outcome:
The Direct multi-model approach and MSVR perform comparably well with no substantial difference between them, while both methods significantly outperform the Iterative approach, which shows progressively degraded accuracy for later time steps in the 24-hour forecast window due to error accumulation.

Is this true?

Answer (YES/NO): NO